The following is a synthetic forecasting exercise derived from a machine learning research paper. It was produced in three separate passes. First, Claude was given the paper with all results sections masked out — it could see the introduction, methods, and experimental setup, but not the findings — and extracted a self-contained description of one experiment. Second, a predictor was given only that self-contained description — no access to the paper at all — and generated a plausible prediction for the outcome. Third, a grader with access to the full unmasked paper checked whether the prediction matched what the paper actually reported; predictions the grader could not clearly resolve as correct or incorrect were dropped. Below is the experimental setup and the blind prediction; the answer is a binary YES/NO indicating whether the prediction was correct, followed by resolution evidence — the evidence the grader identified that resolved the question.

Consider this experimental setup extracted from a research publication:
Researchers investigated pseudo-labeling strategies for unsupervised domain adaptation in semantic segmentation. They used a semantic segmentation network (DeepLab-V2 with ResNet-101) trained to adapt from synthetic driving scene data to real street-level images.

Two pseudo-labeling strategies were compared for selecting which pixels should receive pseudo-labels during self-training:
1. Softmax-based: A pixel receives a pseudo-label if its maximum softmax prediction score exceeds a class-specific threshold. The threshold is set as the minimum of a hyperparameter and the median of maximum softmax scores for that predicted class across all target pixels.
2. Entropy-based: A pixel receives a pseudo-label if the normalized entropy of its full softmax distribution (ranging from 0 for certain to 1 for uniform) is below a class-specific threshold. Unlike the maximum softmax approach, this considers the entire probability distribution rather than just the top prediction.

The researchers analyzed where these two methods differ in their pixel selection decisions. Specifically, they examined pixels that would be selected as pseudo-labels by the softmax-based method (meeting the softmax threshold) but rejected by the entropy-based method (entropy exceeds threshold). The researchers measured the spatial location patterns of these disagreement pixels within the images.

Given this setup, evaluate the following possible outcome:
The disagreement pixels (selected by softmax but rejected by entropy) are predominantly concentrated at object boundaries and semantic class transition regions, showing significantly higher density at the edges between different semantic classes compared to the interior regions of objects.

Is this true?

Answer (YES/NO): YES